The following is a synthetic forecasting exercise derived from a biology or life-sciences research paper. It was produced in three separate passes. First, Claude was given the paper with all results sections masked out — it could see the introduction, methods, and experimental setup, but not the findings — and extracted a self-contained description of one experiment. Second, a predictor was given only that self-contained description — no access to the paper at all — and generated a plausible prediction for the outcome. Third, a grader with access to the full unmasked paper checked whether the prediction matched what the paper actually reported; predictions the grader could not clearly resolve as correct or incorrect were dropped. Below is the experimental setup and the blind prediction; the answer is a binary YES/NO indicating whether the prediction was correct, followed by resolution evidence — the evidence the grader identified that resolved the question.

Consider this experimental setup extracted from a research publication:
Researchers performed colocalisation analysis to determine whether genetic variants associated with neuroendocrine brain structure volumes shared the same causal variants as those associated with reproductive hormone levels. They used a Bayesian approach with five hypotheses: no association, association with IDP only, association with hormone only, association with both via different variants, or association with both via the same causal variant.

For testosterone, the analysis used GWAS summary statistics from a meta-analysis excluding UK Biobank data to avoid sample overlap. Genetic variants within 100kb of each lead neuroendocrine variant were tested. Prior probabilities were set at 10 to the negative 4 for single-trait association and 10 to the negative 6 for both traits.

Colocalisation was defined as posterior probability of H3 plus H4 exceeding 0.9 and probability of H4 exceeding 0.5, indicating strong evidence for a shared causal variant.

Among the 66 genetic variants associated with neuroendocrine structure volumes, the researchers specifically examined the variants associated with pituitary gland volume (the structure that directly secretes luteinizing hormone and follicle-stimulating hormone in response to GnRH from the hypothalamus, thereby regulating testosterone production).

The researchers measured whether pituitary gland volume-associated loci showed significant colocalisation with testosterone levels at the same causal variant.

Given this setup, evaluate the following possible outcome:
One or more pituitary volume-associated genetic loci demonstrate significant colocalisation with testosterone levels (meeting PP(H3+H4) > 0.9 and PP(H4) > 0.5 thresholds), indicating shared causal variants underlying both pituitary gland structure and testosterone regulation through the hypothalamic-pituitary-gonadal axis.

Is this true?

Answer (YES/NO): NO